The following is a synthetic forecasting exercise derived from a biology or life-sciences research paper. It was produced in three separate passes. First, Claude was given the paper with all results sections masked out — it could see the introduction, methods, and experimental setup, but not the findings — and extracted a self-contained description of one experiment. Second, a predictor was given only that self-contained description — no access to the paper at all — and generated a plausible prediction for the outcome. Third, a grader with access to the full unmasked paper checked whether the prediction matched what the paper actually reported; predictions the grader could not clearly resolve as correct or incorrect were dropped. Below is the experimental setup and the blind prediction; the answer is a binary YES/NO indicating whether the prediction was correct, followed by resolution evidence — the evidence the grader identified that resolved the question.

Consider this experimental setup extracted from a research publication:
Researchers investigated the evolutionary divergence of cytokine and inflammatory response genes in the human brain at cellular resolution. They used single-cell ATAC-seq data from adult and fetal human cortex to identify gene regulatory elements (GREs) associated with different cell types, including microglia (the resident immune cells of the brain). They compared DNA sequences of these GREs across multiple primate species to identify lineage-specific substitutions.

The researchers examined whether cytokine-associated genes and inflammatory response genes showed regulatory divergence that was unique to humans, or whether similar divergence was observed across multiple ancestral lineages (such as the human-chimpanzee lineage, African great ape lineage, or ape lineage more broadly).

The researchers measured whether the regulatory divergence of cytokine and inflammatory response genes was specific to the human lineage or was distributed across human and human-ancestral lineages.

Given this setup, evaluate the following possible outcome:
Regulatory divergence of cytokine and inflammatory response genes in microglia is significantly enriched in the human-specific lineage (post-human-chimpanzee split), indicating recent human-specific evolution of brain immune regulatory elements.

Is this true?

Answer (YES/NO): YES